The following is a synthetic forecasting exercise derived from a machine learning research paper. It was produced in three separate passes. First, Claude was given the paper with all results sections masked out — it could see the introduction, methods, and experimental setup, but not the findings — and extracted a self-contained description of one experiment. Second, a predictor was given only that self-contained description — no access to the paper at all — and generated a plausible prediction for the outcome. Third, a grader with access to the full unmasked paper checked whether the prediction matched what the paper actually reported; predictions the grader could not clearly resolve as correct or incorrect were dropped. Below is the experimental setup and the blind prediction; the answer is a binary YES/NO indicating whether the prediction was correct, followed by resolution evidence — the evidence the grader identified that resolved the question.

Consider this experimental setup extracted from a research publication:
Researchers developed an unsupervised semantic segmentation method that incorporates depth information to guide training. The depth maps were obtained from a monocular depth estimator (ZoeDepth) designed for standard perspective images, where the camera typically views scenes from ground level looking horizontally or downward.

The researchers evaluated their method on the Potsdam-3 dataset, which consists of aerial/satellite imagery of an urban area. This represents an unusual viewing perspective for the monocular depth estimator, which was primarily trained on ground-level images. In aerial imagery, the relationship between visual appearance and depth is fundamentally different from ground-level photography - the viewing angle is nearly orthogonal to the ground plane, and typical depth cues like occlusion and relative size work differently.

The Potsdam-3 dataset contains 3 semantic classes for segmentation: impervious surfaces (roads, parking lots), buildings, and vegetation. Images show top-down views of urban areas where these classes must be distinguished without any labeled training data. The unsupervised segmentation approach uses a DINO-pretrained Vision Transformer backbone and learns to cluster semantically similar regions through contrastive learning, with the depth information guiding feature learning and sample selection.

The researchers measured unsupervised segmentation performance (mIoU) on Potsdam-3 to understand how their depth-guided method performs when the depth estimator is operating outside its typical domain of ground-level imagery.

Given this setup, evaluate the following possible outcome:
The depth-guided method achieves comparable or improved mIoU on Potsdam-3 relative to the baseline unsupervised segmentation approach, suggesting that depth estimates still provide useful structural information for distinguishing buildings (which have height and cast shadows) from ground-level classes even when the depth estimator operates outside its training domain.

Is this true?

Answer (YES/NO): YES